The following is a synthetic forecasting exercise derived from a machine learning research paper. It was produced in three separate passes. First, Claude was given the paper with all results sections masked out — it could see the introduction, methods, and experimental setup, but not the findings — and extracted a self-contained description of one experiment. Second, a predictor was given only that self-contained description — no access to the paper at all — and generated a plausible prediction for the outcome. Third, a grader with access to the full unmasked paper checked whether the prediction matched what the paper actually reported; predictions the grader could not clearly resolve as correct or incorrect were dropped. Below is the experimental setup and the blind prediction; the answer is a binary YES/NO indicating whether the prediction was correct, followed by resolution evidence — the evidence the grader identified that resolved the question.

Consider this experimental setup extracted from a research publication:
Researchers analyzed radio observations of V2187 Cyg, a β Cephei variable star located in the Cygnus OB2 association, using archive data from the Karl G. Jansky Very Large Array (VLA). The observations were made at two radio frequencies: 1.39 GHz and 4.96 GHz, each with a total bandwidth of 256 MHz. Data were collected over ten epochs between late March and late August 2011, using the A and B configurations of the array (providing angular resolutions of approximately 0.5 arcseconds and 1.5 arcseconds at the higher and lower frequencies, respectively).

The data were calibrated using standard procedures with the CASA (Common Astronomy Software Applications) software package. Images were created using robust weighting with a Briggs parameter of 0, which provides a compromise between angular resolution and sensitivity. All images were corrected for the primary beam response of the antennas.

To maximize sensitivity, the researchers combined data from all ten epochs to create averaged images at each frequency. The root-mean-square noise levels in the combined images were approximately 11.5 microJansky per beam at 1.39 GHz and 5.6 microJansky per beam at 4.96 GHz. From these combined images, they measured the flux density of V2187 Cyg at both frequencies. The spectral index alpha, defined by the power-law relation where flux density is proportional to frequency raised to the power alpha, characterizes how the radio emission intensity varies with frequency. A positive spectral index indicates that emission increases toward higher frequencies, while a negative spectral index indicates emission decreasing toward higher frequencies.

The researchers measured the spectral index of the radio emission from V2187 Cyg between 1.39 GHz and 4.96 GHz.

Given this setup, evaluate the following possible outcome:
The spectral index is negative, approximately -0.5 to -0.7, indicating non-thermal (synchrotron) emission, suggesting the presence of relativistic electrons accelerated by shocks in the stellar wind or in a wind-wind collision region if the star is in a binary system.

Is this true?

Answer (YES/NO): NO